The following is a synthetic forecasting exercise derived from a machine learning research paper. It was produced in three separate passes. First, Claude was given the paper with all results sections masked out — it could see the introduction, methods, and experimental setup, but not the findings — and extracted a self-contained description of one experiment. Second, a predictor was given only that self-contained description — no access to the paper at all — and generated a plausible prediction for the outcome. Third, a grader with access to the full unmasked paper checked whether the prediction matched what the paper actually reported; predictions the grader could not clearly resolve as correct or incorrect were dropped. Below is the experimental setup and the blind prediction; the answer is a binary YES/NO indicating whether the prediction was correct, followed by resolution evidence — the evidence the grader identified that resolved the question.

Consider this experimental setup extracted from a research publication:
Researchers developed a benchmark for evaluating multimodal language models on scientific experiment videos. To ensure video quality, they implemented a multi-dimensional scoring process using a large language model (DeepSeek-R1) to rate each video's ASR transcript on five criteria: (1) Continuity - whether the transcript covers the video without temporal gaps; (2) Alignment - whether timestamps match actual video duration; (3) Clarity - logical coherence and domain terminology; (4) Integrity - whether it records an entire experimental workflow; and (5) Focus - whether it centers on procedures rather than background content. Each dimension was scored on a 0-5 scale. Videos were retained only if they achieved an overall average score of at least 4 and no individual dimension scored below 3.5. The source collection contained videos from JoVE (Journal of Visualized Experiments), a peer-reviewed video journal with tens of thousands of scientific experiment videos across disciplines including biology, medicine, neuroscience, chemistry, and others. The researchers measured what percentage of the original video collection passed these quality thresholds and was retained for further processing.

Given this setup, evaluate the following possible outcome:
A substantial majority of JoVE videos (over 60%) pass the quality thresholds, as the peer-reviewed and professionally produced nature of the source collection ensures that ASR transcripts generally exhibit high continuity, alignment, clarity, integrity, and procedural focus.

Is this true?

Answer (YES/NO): NO